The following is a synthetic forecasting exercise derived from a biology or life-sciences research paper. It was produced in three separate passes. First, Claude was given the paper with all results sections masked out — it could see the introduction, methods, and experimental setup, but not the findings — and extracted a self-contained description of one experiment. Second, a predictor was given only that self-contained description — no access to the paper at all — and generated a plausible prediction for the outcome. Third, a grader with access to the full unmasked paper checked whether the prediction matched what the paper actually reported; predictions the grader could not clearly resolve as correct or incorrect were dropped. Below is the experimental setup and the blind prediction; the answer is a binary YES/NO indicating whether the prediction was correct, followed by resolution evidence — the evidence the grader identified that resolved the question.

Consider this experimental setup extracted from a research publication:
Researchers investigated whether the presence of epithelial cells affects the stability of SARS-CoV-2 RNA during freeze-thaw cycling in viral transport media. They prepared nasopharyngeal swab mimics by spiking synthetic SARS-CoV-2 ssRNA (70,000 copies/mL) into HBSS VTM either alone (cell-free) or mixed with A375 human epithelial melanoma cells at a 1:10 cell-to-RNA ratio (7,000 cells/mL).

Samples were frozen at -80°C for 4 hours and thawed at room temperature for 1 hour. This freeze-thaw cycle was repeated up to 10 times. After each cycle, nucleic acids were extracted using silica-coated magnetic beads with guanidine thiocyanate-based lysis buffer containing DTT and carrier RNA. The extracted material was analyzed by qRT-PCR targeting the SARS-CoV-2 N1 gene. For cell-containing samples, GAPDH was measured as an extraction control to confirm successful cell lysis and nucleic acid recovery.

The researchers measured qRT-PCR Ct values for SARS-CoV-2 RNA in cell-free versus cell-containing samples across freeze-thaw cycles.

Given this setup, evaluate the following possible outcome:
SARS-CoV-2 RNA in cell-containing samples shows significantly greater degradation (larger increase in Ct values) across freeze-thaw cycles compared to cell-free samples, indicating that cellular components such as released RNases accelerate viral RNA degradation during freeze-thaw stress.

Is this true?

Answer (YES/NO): NO